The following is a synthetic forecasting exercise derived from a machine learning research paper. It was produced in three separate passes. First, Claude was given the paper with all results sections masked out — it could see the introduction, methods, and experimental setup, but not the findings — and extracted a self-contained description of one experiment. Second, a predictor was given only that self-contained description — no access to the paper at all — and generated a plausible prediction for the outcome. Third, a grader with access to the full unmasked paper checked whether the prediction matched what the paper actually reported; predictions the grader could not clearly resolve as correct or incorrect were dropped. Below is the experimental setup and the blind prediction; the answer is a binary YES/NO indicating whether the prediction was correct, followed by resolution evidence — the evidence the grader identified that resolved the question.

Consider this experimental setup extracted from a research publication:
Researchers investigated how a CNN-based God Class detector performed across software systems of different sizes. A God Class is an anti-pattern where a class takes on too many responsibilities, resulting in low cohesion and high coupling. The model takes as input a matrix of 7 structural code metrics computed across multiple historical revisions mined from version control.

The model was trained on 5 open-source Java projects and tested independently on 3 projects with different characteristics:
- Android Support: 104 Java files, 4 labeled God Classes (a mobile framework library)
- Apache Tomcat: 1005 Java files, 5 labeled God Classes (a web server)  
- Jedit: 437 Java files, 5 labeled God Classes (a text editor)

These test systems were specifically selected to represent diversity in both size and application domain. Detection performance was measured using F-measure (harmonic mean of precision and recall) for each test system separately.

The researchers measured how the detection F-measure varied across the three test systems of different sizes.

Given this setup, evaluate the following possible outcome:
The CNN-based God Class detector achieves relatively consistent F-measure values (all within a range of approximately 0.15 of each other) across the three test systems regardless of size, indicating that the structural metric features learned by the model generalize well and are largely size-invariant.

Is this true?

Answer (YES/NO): NO